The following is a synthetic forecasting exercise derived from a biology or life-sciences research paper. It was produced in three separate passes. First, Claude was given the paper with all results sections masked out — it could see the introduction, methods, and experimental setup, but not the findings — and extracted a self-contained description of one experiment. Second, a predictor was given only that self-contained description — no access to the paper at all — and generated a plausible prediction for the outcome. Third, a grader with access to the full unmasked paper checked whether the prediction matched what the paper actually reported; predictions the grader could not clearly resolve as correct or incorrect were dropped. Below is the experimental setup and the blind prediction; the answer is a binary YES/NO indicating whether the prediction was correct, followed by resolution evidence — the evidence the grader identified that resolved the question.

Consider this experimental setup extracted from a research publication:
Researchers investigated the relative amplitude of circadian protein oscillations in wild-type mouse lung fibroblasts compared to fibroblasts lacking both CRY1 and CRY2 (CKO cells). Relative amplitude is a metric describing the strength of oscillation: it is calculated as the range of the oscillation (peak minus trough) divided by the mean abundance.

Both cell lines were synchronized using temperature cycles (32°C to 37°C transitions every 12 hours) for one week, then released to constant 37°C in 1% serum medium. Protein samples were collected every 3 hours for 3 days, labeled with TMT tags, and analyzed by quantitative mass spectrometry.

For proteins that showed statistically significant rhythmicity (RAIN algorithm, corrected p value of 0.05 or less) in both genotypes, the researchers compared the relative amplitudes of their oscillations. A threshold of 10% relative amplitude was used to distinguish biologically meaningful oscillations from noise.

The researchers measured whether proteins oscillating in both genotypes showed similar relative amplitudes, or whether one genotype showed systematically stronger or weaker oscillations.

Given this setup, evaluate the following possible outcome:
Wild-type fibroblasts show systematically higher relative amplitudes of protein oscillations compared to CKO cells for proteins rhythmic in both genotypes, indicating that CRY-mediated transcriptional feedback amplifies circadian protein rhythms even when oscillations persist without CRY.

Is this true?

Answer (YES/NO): NO